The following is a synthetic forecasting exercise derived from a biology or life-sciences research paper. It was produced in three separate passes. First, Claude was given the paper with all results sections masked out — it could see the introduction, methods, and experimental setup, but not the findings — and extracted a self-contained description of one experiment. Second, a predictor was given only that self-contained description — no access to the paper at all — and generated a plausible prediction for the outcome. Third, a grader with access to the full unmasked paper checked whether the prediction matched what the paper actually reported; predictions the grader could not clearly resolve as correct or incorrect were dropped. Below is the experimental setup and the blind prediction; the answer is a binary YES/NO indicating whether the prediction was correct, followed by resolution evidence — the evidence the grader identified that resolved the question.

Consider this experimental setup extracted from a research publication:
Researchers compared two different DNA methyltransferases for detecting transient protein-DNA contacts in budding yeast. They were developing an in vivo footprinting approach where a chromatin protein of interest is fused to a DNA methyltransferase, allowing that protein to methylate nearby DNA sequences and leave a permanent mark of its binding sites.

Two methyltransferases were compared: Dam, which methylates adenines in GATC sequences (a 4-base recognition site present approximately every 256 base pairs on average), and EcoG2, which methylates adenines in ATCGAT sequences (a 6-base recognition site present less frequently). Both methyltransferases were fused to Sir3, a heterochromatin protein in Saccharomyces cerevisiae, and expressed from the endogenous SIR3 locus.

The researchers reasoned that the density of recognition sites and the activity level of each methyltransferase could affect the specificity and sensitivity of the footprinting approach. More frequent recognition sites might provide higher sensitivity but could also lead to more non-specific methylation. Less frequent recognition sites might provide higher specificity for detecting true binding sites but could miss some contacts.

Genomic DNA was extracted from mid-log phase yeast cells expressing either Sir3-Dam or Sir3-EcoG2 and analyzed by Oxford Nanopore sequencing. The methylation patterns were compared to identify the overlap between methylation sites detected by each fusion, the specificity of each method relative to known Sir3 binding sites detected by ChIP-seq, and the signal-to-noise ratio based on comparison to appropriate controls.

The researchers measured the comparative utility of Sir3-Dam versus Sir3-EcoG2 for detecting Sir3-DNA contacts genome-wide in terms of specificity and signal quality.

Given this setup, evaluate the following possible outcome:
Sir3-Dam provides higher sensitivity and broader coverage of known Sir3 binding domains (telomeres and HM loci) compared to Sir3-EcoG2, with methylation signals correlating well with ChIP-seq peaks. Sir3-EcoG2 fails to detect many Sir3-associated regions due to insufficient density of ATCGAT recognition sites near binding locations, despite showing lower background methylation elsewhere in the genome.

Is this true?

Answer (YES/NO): NO